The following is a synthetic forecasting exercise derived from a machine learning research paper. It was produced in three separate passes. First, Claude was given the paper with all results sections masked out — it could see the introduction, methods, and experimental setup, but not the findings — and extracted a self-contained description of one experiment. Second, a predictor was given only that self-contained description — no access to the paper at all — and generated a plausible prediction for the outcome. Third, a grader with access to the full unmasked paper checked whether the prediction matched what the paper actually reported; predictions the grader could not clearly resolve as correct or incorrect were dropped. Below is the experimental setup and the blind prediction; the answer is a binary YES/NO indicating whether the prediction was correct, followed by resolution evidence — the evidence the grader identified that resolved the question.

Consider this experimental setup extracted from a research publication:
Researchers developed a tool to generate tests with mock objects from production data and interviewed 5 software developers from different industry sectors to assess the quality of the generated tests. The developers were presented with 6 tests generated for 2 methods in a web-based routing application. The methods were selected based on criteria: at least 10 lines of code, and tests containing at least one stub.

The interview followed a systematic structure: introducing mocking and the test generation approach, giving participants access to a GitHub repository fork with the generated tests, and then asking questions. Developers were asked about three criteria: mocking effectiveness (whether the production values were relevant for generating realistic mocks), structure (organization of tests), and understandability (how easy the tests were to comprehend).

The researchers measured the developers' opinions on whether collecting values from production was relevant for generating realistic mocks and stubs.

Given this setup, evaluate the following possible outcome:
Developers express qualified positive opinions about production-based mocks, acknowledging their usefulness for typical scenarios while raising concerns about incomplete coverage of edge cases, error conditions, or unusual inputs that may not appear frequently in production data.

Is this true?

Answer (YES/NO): NO